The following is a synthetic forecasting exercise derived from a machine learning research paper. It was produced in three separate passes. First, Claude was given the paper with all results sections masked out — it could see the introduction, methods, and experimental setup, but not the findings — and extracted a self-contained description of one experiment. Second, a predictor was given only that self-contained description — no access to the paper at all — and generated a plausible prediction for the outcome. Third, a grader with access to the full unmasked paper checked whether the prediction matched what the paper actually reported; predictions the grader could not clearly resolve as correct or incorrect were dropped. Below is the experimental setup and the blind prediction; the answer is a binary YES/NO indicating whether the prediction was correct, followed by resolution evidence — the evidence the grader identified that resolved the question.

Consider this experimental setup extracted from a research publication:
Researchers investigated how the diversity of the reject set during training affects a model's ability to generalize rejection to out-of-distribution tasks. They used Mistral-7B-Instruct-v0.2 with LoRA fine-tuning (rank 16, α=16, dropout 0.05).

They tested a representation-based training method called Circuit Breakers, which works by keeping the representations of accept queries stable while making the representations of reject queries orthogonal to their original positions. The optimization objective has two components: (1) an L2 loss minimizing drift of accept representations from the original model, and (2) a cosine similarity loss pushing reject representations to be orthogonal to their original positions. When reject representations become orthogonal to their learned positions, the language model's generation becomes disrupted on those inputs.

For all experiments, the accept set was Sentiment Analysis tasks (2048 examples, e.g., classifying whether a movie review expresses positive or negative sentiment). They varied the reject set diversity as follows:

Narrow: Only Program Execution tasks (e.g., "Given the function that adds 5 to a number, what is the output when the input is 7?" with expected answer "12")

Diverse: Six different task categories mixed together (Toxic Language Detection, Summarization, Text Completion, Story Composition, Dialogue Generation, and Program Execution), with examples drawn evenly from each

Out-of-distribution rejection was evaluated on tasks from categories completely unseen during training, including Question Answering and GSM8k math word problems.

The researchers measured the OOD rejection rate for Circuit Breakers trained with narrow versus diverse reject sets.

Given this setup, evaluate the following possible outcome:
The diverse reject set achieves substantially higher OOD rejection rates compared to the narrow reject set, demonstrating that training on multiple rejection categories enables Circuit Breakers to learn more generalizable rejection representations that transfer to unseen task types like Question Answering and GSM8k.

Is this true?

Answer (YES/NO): NO